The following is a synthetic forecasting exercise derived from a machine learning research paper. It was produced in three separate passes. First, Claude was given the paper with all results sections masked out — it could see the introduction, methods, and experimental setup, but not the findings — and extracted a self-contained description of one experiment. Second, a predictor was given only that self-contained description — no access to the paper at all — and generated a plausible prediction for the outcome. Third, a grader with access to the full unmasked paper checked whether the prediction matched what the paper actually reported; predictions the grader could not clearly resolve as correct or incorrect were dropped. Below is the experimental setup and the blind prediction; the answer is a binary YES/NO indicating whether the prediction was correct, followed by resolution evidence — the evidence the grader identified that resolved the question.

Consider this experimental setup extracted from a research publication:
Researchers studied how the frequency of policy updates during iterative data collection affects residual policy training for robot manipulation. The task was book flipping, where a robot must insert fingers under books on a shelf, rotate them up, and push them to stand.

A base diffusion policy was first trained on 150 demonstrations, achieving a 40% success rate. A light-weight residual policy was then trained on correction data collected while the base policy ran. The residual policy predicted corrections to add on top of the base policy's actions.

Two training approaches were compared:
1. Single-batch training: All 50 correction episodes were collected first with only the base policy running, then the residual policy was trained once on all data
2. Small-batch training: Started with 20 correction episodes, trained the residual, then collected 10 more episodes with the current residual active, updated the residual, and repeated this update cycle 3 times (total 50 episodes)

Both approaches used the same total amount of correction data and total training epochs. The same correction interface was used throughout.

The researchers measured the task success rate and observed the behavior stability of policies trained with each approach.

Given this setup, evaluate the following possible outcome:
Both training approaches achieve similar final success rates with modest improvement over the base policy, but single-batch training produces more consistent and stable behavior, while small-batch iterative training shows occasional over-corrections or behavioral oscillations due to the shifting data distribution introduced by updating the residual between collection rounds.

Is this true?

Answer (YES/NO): NO